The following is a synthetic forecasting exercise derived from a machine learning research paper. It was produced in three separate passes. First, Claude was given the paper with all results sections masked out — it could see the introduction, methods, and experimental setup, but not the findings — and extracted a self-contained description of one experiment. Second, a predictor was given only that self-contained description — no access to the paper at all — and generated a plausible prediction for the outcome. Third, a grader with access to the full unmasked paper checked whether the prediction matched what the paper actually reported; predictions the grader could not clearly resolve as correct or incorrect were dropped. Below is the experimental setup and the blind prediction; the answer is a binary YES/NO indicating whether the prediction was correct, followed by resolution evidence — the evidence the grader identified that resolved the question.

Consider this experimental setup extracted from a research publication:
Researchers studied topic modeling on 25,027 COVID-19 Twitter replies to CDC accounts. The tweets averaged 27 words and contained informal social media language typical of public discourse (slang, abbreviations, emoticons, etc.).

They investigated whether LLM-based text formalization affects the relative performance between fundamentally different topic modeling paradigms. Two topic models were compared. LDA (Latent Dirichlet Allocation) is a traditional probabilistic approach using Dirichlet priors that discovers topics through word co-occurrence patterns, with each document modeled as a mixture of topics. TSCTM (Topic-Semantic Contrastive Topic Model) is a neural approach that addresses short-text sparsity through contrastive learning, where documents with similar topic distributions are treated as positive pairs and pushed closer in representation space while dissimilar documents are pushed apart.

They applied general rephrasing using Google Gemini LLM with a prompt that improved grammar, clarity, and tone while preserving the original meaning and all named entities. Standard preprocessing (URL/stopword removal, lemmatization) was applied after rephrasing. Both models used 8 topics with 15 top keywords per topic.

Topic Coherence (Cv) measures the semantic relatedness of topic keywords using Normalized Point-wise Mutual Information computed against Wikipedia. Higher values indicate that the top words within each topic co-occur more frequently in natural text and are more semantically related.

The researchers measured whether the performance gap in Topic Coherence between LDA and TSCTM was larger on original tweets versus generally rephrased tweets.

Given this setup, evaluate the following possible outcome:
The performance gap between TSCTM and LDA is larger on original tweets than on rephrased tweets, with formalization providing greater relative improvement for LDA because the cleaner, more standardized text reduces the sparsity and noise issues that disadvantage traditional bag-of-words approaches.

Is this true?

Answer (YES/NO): NO